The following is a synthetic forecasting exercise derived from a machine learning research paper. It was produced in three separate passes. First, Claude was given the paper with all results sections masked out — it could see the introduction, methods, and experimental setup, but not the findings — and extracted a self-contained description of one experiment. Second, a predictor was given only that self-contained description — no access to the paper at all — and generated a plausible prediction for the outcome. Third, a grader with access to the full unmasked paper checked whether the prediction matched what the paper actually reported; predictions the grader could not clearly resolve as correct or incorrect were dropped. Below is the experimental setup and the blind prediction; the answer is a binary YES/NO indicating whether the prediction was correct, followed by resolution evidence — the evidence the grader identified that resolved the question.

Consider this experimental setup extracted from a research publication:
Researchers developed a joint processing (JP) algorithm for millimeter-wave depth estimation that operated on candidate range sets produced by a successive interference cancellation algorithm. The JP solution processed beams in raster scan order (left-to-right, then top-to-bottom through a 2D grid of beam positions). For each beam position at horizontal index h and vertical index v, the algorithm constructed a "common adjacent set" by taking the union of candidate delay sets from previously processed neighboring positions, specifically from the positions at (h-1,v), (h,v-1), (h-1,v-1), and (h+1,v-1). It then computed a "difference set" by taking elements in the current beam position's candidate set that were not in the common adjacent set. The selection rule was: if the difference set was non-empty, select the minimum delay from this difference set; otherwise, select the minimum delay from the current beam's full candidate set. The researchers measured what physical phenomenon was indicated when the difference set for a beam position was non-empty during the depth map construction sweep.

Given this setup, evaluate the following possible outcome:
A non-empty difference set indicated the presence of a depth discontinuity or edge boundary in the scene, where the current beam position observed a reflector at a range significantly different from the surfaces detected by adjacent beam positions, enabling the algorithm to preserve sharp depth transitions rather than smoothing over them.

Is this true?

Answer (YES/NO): YES